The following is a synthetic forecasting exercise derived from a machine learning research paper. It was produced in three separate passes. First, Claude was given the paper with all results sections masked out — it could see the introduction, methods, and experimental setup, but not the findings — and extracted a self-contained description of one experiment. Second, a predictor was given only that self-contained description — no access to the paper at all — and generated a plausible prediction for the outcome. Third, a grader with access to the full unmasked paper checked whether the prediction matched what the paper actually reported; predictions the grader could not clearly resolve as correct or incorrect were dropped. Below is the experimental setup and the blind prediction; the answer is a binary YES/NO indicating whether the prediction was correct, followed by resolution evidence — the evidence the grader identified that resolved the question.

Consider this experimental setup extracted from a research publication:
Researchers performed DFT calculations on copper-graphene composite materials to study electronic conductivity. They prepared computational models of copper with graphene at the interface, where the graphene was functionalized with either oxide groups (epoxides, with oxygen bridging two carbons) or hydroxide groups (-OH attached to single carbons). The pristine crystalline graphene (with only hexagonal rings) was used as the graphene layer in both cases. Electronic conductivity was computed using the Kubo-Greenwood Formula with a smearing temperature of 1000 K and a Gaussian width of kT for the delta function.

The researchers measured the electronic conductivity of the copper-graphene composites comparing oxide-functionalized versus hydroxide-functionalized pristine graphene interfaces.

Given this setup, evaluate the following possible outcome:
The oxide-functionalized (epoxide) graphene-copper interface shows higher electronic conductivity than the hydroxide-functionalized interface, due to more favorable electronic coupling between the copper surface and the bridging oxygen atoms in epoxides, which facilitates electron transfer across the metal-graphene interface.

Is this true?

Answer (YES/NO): NO